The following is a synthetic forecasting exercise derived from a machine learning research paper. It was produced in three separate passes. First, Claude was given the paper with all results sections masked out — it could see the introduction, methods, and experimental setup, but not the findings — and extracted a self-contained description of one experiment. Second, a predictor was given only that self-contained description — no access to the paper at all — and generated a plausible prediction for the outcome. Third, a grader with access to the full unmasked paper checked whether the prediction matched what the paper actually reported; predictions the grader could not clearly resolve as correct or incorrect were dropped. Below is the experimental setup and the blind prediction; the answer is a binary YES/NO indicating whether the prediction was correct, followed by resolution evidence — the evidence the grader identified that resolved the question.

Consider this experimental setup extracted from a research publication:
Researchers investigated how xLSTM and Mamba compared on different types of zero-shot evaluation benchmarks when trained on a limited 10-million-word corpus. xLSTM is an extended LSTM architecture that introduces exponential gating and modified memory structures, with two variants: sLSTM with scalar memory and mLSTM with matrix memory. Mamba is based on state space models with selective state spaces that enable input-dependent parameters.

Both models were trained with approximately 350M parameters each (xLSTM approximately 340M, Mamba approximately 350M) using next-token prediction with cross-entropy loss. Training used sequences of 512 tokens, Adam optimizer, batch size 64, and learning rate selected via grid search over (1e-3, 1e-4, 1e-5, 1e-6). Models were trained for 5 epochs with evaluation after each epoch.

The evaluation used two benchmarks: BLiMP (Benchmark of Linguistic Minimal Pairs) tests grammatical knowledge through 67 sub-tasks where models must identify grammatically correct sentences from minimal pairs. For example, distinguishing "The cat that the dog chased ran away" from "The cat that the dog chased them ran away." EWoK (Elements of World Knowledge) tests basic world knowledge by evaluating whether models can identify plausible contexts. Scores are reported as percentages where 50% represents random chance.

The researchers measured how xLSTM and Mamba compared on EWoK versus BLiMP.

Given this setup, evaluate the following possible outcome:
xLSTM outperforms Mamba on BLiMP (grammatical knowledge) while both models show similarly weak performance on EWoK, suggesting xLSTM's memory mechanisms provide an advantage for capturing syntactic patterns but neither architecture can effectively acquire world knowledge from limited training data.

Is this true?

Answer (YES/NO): NO